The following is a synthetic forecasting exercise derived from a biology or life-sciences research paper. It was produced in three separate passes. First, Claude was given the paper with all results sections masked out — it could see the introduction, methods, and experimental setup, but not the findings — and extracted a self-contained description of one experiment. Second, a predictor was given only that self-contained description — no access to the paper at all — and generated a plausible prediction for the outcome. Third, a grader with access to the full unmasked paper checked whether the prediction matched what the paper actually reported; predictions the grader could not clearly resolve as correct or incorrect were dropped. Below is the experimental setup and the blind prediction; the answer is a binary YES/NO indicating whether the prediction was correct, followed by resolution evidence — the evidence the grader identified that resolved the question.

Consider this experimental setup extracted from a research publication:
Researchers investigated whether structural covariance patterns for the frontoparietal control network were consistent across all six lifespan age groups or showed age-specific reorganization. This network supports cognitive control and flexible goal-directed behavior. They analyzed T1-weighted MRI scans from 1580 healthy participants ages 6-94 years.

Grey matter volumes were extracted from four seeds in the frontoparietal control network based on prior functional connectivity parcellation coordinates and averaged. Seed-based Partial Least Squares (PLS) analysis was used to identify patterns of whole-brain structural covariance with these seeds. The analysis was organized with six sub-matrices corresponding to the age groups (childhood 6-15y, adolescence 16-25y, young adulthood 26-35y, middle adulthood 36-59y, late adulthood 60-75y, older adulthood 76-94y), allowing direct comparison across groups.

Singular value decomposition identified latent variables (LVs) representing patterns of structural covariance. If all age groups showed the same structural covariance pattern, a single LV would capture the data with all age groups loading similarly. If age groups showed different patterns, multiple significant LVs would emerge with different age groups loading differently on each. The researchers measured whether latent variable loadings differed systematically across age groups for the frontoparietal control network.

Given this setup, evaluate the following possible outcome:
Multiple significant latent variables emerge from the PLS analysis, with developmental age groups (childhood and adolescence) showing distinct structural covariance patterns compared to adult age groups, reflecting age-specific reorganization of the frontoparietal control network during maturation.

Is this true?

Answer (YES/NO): YES